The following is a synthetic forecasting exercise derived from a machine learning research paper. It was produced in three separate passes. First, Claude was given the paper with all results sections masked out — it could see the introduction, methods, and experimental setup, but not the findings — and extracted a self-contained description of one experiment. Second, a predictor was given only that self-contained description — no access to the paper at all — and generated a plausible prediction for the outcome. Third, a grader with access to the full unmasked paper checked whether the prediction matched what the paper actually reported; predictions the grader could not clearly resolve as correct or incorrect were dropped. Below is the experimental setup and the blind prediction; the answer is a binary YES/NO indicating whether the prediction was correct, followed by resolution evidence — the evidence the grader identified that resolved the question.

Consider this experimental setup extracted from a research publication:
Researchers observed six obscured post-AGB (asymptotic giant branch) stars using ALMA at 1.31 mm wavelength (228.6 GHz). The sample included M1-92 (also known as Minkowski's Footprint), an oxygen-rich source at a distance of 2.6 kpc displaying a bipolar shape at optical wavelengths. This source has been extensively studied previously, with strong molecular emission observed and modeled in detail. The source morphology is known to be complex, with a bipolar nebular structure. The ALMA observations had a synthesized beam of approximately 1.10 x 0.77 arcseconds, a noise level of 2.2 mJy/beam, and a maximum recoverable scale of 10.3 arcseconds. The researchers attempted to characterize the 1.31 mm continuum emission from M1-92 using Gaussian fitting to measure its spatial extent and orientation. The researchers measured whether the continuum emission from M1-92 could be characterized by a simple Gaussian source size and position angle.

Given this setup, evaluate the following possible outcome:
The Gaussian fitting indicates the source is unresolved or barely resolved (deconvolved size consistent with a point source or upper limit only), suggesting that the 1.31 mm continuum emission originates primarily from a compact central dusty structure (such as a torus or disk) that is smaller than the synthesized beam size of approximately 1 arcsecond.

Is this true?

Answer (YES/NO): NO